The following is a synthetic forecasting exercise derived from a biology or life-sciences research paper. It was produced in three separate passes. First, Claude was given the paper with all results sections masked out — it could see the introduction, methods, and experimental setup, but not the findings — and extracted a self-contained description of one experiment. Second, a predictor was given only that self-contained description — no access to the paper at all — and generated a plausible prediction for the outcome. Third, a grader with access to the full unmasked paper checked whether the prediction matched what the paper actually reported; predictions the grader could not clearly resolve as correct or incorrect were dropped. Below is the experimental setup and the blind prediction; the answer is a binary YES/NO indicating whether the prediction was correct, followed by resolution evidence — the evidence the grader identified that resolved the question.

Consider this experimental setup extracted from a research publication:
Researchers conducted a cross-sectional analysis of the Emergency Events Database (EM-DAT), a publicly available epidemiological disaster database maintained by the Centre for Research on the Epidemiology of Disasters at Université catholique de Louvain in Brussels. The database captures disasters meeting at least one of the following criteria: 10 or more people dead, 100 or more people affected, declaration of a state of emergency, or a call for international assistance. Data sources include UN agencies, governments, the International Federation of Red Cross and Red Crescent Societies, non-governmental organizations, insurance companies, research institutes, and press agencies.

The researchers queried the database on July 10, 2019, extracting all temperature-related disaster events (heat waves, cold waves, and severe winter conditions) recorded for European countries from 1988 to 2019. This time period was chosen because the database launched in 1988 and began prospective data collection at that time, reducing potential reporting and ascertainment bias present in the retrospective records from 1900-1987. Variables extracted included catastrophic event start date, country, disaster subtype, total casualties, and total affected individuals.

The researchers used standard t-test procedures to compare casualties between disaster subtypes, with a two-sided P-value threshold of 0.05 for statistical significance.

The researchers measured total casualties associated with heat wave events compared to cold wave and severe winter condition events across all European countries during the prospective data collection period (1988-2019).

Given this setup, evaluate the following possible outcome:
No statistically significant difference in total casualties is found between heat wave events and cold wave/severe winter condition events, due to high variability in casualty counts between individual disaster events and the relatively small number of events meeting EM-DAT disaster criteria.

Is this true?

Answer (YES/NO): NO